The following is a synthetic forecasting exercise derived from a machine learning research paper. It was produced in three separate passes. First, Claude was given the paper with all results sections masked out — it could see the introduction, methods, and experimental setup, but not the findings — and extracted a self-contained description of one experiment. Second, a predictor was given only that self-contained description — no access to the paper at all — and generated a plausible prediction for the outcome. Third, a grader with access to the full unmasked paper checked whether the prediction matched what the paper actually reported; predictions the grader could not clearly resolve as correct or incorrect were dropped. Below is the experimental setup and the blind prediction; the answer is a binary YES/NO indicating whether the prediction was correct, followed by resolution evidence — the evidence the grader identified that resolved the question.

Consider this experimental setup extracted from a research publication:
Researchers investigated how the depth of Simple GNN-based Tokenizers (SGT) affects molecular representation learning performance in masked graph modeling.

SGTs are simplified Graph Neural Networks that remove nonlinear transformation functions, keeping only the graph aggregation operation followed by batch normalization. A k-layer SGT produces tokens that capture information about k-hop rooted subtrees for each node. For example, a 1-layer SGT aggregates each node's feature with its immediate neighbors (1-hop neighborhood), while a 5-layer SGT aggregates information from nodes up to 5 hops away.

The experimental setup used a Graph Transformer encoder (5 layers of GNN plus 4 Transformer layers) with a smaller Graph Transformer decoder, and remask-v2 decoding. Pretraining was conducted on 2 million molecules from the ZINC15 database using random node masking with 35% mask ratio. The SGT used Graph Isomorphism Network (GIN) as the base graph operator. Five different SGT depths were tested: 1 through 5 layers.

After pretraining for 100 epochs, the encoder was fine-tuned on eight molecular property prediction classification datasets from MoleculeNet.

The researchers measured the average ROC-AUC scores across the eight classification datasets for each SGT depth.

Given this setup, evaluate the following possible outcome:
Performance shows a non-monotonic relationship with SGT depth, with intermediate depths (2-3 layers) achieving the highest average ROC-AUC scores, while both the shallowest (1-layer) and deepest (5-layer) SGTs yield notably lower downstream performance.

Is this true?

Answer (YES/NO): NO